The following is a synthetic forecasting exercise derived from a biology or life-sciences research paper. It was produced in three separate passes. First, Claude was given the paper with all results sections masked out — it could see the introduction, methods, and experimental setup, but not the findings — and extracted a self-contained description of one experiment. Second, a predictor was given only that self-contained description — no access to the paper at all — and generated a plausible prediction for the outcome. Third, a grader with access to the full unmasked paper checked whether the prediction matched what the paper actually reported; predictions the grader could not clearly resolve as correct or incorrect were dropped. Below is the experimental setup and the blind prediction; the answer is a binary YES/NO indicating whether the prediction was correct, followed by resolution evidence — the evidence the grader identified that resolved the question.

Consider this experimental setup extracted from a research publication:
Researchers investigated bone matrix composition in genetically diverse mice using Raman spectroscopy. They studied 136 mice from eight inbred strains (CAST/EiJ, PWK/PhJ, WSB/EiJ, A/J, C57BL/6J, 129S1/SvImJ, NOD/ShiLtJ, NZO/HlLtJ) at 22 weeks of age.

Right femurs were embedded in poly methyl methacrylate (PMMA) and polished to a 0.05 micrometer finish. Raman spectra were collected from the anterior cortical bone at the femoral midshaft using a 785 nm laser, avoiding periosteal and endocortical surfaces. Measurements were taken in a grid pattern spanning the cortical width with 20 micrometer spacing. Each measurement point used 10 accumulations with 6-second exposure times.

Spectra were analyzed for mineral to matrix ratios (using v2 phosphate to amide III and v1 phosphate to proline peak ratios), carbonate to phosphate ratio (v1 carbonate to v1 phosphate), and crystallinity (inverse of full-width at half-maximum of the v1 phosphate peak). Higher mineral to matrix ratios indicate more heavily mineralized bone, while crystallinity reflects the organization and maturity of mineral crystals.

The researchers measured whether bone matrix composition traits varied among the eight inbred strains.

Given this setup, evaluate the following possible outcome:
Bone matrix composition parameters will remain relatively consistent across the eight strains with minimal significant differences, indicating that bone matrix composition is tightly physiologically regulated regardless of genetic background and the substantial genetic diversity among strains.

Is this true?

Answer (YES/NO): NO